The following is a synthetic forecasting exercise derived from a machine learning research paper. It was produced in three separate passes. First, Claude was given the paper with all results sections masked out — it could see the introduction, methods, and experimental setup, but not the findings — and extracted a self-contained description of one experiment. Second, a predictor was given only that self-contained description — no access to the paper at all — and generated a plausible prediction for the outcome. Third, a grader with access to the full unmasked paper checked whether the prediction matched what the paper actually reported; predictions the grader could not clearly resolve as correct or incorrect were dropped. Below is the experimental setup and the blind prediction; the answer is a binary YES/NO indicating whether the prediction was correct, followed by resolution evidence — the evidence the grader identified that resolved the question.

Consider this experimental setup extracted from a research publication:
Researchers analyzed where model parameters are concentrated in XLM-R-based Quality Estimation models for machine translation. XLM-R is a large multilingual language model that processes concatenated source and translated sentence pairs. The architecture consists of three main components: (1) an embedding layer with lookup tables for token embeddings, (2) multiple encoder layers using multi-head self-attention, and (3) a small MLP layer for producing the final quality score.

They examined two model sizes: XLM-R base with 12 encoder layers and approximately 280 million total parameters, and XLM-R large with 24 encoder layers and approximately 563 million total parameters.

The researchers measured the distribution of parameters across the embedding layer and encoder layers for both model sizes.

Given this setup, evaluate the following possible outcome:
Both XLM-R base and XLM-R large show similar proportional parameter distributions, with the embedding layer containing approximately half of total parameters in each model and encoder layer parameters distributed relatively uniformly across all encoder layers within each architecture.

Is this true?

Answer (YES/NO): NO